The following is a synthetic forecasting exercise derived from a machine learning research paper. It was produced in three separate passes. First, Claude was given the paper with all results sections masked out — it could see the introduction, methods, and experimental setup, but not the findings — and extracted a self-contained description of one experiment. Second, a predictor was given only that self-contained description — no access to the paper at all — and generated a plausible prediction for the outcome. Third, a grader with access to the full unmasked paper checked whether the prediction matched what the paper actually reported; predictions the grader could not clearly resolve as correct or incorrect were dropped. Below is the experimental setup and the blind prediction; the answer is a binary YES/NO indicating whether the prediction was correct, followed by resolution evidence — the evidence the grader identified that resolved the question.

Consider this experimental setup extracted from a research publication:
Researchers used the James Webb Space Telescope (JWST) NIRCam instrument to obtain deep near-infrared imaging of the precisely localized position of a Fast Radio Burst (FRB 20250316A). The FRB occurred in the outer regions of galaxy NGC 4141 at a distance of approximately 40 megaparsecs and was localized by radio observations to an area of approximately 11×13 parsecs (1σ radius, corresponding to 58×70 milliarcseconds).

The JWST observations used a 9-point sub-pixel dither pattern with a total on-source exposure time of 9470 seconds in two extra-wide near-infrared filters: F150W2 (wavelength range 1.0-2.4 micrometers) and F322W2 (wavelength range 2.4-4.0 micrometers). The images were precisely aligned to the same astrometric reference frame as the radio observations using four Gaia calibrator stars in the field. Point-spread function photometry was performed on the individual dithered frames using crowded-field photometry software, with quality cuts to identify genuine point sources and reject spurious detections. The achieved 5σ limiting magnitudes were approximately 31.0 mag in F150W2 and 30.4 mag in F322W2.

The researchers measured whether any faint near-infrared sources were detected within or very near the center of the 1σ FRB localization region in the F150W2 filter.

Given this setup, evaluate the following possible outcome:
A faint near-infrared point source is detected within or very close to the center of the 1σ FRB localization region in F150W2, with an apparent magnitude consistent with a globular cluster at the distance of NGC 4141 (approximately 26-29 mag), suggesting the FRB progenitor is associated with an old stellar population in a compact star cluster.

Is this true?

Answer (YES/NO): NO